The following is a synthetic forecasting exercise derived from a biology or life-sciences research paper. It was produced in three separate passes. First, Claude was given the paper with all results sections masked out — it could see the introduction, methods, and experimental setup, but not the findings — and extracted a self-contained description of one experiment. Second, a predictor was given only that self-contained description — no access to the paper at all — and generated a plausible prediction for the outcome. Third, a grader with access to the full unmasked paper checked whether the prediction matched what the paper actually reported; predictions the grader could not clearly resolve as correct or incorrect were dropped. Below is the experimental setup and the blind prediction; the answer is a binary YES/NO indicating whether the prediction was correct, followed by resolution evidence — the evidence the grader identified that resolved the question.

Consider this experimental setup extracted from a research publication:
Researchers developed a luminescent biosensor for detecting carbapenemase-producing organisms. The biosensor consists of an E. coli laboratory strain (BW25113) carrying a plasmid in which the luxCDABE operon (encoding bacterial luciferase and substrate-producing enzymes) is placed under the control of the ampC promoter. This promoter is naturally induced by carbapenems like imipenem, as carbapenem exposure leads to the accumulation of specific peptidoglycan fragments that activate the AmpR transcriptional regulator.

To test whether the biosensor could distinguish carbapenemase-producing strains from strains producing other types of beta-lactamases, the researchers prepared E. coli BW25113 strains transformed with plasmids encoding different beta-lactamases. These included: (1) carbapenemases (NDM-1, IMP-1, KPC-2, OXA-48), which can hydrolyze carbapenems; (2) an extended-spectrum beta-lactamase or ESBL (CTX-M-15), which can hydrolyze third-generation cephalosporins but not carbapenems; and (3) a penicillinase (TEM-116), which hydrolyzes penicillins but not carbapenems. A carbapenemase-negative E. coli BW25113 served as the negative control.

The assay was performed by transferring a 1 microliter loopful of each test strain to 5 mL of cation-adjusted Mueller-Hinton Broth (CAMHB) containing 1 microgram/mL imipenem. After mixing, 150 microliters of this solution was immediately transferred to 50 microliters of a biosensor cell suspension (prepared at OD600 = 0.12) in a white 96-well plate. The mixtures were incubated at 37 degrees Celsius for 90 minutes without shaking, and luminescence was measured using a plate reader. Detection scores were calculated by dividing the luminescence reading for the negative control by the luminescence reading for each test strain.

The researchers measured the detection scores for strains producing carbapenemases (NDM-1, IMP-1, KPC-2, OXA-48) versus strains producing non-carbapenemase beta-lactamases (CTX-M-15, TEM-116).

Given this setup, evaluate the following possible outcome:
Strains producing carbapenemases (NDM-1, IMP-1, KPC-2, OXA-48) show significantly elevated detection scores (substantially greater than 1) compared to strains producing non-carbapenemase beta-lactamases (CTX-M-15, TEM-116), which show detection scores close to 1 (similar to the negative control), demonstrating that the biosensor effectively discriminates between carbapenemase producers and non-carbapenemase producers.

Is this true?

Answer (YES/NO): YES